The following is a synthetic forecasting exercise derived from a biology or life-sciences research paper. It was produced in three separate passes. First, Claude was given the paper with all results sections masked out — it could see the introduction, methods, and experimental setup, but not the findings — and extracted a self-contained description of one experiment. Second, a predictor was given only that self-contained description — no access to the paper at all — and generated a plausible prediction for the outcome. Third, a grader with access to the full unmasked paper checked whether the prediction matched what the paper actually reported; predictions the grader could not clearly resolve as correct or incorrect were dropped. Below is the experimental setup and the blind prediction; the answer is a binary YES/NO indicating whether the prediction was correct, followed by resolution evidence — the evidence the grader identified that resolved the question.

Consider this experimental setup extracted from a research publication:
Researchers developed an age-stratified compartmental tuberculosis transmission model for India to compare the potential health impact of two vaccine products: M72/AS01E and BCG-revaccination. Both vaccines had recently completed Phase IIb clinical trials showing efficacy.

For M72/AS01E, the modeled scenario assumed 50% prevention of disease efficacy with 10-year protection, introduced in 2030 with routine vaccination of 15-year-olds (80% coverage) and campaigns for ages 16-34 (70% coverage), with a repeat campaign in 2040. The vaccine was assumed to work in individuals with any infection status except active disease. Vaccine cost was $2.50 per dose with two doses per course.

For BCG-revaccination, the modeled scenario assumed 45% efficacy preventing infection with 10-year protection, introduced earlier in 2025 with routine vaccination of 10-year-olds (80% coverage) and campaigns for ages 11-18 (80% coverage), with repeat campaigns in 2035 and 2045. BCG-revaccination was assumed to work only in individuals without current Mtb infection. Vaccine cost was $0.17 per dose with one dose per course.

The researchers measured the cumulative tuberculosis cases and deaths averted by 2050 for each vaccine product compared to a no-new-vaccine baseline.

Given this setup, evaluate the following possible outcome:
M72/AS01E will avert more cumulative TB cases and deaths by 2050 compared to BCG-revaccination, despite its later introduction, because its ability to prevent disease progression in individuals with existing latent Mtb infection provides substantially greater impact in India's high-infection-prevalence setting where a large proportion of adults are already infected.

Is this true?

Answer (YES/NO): YES